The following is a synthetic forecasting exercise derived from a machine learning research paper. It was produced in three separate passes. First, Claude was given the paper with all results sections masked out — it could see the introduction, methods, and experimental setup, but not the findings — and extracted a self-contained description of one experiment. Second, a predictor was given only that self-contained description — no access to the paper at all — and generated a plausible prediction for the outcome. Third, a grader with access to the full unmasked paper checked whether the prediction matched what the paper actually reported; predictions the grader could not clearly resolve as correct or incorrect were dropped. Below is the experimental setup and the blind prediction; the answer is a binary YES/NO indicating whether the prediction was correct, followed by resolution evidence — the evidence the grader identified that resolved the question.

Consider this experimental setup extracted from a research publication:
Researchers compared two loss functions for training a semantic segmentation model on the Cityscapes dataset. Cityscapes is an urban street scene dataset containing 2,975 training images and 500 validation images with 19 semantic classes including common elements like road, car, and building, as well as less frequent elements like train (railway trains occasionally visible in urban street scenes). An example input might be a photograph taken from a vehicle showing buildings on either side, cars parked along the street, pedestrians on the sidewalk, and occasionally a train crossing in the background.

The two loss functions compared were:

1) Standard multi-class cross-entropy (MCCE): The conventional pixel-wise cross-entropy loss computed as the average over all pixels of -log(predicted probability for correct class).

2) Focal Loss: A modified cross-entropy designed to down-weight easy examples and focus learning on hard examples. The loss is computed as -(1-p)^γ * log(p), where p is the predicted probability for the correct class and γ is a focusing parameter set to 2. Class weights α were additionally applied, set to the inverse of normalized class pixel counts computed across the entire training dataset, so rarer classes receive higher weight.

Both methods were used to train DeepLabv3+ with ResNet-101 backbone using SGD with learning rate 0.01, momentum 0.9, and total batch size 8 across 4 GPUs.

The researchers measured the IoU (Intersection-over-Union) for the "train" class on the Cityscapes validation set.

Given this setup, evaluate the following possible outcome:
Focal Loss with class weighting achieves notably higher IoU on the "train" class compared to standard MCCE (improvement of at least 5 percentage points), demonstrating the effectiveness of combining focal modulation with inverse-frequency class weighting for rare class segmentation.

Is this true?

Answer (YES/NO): YES